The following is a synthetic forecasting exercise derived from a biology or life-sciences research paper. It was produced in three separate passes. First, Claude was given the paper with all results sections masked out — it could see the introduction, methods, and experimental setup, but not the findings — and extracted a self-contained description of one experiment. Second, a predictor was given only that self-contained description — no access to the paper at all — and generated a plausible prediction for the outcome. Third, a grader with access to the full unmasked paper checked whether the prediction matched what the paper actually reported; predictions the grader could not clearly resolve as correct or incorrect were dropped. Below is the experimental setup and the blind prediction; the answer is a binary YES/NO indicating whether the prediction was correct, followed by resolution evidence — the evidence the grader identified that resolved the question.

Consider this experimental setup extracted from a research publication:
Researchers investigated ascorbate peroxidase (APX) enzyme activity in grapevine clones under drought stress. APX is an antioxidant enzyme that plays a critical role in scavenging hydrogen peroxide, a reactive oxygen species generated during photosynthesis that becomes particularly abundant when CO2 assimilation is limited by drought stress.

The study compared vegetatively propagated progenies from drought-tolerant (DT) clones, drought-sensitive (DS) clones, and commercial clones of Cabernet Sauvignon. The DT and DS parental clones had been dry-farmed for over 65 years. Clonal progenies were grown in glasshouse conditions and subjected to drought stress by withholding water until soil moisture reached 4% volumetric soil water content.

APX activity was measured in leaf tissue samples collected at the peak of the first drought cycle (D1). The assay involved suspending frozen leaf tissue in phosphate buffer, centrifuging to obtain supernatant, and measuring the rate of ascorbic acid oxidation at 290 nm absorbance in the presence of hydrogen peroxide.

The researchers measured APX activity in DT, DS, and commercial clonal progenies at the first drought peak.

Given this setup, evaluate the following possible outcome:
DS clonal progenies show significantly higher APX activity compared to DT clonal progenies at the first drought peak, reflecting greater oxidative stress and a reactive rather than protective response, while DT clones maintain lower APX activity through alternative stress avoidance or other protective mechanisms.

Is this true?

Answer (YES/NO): YES